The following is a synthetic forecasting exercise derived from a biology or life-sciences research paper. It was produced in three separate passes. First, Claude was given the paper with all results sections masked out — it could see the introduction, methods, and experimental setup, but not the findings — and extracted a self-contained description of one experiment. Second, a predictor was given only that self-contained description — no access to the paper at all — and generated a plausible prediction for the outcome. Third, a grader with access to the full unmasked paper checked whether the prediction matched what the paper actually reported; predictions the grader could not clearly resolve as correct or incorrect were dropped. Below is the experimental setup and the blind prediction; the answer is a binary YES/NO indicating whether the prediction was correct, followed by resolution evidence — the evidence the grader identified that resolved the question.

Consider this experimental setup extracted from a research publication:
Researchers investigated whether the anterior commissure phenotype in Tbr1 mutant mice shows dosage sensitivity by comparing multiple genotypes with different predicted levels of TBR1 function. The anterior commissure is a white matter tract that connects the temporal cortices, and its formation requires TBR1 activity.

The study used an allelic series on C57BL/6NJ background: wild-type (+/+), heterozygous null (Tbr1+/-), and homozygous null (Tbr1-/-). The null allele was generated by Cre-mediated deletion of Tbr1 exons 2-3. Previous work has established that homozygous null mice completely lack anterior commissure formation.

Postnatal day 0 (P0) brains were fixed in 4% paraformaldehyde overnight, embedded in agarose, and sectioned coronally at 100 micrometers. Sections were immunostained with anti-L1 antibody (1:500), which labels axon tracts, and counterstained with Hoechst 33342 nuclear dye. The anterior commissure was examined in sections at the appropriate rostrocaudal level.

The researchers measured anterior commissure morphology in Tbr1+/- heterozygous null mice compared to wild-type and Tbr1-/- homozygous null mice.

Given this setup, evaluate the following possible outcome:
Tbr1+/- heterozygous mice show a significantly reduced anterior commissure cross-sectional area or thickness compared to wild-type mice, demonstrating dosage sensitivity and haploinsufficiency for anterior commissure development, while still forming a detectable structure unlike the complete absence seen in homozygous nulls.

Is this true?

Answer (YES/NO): YES